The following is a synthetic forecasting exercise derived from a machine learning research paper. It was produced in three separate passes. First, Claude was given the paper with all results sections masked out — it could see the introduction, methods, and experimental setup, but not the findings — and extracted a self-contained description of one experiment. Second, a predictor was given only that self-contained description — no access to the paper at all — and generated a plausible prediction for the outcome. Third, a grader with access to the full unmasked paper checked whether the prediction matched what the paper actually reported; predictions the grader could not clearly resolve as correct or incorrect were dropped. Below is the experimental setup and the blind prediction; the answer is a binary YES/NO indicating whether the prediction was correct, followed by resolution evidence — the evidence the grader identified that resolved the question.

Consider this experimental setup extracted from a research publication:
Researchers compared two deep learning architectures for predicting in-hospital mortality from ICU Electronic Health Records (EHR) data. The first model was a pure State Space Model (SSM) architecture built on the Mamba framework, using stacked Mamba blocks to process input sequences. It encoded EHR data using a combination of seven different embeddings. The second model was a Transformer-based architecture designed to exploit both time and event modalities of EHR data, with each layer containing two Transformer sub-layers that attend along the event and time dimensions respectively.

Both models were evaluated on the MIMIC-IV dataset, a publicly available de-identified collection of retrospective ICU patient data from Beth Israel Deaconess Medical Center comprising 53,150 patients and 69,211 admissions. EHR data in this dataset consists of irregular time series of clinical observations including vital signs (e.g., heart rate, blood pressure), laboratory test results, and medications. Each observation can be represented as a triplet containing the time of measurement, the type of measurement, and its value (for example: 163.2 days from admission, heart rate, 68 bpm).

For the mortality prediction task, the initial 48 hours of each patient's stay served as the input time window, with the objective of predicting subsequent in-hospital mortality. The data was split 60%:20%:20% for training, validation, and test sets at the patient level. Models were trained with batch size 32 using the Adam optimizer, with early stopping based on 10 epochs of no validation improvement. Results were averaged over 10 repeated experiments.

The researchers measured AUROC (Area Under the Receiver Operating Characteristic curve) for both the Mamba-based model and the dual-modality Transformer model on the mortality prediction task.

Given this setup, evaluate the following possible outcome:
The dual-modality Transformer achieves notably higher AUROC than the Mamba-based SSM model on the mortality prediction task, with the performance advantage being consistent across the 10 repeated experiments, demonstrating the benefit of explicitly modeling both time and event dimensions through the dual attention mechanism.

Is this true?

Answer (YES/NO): NO